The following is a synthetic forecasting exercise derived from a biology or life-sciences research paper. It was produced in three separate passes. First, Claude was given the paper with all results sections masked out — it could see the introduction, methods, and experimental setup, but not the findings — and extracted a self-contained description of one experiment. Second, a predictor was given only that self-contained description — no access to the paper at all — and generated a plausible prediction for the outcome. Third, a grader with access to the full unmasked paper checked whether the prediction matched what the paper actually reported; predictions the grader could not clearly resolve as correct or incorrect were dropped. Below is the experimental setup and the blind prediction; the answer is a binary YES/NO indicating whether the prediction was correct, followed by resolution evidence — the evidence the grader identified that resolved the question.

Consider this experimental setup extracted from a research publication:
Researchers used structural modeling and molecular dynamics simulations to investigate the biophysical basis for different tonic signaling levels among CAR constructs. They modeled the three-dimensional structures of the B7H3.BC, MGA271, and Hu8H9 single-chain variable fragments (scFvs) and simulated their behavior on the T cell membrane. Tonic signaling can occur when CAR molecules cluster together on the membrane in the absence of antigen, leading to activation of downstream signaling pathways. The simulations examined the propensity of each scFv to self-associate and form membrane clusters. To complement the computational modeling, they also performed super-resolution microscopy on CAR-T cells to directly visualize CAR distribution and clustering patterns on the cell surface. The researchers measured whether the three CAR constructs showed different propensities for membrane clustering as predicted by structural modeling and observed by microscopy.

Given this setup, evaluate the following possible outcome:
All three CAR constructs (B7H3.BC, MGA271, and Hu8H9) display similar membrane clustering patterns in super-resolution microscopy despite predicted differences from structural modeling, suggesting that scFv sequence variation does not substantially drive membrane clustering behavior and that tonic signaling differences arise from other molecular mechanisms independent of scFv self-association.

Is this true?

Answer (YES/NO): NO